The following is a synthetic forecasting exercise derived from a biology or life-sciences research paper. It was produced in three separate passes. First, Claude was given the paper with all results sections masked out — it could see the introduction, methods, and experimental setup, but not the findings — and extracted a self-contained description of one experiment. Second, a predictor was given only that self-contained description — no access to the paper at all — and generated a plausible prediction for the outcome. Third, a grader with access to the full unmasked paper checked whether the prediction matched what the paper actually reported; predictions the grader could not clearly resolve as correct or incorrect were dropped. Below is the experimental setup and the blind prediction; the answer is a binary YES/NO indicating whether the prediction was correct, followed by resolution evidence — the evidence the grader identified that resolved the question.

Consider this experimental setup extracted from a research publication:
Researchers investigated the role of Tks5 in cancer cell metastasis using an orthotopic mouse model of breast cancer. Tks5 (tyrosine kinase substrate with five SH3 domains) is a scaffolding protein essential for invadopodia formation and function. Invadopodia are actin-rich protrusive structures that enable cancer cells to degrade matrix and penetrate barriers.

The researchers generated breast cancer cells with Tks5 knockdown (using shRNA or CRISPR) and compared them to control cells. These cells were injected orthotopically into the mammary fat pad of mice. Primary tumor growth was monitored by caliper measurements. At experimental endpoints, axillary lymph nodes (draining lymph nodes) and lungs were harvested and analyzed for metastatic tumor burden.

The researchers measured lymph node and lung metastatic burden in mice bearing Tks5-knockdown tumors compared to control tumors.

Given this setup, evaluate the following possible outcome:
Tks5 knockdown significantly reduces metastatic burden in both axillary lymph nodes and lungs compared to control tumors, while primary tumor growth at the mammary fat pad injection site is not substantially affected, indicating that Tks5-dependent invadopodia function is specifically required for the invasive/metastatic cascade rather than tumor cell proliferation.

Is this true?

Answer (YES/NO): YES